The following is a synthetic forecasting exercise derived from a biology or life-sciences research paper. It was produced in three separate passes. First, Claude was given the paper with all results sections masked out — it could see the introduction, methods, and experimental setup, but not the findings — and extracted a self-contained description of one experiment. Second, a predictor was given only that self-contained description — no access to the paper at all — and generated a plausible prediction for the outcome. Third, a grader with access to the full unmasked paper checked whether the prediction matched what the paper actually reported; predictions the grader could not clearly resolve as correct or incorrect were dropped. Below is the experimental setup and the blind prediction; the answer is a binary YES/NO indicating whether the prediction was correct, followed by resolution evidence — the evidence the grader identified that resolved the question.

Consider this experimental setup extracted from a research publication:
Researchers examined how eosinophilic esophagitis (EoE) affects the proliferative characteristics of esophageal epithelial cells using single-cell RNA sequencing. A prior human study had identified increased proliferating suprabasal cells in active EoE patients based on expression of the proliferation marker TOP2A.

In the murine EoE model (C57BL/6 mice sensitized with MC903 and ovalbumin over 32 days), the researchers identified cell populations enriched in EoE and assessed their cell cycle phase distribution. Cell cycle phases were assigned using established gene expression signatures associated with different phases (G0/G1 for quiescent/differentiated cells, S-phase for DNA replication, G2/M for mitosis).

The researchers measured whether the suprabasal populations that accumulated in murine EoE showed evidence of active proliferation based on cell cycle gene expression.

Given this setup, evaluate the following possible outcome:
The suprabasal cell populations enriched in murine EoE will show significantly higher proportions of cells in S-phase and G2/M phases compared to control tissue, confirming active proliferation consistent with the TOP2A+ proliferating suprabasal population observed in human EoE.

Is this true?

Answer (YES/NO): NO